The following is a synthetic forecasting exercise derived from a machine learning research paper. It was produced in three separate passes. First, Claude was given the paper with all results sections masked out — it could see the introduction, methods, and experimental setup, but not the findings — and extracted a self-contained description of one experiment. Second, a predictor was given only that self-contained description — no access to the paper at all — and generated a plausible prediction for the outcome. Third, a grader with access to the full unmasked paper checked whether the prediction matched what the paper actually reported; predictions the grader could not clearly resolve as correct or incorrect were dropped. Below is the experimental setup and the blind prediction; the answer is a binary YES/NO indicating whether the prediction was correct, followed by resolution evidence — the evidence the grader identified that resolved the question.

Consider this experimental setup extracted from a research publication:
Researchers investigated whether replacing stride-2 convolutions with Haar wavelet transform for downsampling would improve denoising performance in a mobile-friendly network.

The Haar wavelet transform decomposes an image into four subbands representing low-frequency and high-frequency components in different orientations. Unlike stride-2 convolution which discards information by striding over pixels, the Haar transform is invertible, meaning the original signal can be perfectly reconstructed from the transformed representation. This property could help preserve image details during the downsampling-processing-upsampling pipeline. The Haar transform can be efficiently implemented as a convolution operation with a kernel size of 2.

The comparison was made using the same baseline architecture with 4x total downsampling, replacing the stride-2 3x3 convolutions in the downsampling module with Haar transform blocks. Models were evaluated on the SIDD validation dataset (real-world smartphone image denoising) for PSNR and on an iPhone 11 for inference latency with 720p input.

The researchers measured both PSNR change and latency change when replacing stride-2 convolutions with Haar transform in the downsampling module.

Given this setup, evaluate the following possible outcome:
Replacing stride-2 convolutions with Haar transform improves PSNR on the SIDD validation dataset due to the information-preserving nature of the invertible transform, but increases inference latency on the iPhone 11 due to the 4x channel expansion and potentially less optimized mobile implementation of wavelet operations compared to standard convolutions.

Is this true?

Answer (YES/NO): NO